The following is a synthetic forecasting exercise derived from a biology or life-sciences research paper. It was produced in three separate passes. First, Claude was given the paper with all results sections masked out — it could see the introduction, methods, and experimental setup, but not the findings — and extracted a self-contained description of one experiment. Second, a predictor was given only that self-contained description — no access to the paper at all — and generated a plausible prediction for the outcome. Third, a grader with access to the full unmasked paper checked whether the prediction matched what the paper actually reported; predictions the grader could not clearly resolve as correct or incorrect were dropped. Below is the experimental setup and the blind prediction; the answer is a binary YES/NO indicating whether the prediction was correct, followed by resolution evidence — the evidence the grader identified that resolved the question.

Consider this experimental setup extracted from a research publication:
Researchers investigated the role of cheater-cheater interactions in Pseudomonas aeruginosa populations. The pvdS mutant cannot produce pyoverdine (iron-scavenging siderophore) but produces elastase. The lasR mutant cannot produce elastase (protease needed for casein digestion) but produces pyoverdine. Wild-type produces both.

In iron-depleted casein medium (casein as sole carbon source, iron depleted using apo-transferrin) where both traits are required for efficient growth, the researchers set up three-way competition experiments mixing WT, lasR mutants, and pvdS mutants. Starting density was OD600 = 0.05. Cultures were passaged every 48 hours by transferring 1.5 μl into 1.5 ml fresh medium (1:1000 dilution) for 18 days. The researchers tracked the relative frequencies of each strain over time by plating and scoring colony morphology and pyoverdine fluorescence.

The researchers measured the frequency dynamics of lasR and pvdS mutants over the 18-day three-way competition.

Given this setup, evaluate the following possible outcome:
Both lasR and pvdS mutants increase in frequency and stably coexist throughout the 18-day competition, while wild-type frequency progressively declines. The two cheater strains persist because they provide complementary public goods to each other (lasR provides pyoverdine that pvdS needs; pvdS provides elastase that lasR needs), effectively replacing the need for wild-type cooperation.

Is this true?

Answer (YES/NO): NO